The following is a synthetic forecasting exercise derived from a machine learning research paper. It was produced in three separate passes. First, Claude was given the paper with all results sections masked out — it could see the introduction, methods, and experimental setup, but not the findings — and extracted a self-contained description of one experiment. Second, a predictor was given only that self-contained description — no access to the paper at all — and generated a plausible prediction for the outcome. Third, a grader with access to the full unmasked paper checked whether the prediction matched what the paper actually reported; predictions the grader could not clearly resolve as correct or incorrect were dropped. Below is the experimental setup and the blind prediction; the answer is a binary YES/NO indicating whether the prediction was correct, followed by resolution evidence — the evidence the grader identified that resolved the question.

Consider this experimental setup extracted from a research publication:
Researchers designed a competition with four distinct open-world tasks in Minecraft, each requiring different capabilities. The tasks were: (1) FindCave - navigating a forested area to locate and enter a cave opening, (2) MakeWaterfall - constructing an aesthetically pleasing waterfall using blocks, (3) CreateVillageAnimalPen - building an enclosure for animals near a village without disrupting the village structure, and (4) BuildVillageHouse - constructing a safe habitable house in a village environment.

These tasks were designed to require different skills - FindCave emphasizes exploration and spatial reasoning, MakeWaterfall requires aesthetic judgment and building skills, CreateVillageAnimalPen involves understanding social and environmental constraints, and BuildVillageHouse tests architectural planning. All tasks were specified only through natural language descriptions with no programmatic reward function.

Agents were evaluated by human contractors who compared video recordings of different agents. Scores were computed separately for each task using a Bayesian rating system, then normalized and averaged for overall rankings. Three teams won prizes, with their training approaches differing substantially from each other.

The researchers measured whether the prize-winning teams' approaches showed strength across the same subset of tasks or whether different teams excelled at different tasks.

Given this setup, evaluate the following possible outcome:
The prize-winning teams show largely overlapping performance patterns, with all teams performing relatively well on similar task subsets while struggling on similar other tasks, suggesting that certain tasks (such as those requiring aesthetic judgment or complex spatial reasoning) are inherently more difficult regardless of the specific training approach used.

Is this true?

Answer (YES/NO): NO